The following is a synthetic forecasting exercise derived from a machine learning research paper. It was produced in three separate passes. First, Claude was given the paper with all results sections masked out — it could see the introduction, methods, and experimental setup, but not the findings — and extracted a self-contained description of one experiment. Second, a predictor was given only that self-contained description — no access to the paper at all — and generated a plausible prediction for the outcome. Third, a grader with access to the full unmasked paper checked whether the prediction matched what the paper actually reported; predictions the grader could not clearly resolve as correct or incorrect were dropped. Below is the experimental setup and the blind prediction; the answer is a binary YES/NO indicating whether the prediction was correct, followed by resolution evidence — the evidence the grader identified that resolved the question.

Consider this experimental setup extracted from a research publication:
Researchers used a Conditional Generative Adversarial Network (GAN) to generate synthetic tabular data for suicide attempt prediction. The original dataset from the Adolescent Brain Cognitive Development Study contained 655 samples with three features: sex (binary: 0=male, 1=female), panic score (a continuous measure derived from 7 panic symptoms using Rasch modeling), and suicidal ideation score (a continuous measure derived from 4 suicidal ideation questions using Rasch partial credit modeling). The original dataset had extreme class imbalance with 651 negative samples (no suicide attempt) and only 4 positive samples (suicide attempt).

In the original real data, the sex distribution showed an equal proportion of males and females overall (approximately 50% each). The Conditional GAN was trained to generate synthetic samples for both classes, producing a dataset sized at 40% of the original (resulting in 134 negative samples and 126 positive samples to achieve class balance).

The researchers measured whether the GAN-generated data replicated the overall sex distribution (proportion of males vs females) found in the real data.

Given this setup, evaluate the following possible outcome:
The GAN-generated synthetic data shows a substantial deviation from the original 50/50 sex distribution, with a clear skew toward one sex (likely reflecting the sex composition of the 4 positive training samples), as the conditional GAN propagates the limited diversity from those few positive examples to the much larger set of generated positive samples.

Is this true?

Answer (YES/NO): NO